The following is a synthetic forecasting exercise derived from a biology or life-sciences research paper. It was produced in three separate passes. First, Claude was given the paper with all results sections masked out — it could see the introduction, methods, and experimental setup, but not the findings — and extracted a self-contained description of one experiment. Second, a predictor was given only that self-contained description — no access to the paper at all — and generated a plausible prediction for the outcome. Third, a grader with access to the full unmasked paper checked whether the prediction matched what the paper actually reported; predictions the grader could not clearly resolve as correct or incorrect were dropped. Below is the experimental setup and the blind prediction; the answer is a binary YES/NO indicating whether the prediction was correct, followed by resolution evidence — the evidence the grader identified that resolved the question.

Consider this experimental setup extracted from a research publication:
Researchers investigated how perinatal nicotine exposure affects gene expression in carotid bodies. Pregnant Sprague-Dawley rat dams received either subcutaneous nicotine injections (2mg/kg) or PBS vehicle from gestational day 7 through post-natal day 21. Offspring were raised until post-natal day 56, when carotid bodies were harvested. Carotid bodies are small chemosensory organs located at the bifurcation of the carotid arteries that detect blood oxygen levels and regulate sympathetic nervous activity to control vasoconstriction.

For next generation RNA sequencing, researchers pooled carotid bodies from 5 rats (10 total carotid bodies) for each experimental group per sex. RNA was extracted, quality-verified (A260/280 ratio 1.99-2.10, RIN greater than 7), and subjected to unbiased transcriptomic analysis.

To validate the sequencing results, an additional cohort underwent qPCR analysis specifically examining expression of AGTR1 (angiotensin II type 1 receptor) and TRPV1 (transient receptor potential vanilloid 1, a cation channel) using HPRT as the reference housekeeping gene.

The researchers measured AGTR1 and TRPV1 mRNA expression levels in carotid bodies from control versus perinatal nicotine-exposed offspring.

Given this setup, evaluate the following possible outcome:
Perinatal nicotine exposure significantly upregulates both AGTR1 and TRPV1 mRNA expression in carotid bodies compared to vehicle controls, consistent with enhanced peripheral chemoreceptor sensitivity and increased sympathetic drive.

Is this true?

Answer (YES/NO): NO